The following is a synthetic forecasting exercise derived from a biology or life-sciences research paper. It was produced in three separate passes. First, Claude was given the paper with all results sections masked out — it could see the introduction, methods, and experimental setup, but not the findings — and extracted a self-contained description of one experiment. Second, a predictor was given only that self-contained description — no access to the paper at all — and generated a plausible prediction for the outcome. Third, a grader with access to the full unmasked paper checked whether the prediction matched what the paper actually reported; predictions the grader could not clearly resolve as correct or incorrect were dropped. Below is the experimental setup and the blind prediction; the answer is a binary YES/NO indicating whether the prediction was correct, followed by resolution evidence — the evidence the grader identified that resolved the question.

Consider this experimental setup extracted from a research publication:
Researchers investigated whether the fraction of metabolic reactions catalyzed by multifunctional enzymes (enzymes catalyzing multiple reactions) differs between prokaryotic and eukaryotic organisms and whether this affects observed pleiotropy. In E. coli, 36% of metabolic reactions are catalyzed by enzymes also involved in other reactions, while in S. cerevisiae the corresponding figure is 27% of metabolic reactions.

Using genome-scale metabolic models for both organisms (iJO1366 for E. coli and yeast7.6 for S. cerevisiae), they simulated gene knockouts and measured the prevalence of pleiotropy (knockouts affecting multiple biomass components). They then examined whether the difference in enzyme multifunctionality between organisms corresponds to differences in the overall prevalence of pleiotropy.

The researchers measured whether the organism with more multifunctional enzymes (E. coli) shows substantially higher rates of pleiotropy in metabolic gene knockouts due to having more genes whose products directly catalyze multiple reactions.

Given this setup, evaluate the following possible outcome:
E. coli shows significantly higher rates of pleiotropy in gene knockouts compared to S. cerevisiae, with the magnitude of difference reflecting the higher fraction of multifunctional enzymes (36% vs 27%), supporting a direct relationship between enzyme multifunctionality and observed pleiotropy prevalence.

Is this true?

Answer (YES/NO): NO